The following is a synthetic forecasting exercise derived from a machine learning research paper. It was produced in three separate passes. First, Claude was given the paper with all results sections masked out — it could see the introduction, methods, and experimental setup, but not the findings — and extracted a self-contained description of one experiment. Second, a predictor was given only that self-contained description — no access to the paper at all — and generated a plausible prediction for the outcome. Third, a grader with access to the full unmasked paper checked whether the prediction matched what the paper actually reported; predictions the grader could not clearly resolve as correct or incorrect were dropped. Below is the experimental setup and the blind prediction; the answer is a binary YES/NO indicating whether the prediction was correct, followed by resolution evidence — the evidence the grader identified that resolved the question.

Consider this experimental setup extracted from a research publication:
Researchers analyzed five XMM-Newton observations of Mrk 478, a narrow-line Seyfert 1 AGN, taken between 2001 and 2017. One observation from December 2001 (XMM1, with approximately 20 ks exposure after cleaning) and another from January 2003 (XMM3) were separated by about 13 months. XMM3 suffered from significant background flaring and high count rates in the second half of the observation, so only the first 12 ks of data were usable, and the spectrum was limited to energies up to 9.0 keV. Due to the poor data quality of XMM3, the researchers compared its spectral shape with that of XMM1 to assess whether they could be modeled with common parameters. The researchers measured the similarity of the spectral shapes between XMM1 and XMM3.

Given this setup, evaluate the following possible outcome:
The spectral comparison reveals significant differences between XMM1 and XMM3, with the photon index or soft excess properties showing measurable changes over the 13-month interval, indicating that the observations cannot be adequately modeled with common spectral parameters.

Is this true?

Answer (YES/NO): NO